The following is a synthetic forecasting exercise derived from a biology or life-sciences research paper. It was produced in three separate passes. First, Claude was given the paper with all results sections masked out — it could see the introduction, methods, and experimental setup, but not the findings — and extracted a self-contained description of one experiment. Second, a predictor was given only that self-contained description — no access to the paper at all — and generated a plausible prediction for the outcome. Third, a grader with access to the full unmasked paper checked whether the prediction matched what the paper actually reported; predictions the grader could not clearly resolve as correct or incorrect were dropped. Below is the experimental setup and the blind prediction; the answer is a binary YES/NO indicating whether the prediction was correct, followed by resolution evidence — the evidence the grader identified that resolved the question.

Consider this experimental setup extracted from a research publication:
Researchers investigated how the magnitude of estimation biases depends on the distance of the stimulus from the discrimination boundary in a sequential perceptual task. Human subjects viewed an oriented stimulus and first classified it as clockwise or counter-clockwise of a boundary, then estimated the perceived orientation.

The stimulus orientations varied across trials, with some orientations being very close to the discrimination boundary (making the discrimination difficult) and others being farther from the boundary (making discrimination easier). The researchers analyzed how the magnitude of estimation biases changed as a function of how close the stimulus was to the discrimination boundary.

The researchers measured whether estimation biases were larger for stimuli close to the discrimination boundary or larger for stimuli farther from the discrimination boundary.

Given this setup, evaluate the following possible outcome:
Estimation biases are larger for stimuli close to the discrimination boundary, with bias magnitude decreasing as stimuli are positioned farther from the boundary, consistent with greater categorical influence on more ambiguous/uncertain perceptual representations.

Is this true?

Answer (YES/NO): YES